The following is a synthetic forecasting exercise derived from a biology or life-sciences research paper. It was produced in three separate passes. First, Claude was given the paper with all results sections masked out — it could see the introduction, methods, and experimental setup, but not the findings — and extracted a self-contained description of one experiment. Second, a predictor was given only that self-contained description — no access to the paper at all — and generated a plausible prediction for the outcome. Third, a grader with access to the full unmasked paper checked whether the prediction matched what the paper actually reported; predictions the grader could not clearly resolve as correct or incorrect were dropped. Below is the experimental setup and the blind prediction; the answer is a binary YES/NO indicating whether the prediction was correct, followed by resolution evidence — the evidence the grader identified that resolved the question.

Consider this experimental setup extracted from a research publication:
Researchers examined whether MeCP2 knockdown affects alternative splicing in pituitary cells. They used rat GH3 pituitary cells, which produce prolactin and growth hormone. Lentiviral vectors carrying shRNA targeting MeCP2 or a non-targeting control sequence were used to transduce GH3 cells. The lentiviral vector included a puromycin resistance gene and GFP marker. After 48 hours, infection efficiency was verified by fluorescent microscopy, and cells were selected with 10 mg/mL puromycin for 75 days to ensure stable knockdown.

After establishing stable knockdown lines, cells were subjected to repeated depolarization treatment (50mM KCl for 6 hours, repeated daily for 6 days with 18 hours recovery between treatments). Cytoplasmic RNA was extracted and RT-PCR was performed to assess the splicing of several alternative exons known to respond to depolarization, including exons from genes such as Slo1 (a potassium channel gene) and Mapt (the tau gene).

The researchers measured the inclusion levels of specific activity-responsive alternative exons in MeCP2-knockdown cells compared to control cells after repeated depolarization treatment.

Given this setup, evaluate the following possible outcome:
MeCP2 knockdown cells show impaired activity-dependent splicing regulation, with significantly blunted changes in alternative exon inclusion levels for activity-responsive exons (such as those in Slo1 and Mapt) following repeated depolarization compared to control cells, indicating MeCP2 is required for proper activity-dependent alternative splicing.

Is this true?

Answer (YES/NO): NO